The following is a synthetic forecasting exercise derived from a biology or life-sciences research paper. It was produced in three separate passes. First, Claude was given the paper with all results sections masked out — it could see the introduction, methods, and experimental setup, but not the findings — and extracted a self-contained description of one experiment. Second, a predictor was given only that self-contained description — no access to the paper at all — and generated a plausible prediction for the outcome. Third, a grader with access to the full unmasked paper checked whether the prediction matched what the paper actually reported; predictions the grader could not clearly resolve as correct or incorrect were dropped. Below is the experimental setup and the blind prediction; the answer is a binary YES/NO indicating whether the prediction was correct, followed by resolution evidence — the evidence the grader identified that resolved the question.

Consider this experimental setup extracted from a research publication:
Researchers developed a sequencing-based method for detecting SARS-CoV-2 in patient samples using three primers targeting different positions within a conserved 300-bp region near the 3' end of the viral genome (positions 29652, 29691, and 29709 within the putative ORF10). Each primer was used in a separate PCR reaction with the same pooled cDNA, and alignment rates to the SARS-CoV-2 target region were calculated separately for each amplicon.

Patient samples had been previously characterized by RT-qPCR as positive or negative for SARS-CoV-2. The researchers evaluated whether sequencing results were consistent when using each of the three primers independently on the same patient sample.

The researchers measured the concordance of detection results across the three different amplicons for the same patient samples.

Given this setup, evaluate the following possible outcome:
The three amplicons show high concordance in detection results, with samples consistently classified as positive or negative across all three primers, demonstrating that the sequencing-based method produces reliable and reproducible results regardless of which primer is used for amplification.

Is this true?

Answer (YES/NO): NO